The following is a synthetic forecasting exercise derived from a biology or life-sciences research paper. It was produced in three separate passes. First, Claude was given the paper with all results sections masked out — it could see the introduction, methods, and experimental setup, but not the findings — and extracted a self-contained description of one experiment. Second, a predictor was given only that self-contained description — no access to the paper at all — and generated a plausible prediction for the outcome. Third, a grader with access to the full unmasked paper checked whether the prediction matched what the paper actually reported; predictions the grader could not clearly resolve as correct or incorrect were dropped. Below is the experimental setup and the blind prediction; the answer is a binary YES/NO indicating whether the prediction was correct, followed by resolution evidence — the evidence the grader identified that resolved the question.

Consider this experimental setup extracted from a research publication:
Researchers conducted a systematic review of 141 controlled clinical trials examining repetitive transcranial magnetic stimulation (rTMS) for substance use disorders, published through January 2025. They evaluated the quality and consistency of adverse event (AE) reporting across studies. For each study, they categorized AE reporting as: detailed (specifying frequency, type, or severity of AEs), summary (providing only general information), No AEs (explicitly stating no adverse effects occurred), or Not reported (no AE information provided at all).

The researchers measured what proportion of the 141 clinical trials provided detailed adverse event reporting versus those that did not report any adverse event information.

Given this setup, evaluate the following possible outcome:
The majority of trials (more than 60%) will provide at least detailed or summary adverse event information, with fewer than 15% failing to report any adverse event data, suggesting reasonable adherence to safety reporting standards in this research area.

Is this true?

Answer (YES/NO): NO